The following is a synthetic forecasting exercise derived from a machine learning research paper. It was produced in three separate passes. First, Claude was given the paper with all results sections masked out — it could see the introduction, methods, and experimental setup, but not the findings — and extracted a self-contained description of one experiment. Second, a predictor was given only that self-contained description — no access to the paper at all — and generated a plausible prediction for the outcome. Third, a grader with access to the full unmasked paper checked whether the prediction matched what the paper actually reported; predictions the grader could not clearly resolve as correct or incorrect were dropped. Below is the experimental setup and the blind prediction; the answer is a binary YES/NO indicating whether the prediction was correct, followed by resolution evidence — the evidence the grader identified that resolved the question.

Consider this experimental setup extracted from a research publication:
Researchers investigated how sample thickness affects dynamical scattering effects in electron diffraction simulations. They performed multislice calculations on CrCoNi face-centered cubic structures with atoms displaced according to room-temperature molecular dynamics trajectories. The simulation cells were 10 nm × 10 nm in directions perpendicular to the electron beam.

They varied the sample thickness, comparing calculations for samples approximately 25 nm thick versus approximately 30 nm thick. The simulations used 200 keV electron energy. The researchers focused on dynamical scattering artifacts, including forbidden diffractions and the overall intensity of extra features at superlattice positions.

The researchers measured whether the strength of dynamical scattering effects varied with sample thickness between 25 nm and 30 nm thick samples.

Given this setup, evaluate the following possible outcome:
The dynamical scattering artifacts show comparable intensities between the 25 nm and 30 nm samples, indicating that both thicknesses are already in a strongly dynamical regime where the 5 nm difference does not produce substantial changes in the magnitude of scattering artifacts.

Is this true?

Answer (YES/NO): NO